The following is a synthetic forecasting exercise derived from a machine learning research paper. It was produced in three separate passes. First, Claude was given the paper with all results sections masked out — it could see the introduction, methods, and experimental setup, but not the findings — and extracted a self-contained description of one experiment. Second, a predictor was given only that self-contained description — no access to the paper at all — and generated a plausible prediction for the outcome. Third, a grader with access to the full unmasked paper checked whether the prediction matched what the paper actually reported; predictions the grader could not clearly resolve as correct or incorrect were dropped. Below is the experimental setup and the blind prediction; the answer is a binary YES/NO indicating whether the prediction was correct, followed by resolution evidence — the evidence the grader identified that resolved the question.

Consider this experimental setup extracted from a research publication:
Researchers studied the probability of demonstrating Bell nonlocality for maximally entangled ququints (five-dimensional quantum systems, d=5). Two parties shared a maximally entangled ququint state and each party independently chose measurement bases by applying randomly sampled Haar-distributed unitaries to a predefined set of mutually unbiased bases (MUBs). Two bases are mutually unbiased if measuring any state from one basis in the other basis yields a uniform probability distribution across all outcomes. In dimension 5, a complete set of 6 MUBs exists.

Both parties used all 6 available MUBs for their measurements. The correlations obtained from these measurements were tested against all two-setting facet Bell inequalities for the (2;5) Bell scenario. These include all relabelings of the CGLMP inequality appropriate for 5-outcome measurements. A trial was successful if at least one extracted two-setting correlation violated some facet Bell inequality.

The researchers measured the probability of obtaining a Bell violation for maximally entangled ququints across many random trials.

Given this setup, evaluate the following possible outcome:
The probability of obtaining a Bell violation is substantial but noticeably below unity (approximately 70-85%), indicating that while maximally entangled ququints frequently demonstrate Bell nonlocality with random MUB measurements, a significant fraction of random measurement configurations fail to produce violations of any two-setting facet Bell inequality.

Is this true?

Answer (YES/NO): NO